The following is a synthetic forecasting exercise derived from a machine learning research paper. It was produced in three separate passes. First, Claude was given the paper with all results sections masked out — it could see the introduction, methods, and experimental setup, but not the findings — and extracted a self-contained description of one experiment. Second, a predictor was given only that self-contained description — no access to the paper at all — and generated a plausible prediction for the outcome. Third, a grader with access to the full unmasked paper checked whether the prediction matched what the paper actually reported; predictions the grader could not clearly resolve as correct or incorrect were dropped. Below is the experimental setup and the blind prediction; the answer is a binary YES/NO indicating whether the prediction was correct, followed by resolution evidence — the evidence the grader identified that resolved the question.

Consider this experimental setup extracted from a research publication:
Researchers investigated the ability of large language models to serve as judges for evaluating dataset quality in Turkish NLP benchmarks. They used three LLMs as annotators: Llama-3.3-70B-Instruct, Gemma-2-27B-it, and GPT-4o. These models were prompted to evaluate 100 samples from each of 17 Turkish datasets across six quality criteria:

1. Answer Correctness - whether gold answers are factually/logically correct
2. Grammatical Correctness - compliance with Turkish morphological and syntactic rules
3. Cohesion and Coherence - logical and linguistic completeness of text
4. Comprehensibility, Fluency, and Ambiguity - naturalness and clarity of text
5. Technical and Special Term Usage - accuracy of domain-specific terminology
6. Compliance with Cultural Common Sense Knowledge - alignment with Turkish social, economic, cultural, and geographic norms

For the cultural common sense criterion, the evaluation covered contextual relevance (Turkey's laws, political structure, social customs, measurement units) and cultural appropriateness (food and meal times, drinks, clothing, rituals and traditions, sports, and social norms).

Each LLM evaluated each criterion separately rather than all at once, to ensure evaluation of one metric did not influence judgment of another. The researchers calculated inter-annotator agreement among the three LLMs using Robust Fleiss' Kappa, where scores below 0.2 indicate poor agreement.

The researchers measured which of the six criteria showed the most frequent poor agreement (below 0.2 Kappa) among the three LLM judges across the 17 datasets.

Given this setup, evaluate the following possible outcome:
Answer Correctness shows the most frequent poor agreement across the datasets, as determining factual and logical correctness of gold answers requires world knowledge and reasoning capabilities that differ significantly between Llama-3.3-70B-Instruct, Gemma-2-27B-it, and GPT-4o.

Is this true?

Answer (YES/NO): NO